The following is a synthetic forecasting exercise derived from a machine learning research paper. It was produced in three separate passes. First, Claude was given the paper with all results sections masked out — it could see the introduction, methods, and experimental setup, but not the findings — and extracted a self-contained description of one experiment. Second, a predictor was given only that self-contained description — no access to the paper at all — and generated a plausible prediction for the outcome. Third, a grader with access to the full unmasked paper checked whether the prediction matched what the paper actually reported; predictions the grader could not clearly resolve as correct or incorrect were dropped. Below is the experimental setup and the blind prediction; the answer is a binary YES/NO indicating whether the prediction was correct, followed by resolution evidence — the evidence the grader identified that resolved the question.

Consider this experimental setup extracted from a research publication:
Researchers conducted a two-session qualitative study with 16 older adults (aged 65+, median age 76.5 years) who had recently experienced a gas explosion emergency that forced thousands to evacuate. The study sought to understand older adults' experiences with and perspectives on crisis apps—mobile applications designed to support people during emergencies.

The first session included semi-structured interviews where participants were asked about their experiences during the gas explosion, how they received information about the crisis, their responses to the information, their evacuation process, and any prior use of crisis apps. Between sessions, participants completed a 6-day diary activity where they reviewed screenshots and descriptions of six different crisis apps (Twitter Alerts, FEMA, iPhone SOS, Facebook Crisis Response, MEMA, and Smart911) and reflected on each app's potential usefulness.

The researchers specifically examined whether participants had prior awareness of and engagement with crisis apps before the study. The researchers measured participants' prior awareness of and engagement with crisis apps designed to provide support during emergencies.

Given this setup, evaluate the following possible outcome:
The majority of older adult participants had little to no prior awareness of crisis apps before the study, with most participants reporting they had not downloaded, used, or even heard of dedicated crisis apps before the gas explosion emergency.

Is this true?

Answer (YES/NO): YES